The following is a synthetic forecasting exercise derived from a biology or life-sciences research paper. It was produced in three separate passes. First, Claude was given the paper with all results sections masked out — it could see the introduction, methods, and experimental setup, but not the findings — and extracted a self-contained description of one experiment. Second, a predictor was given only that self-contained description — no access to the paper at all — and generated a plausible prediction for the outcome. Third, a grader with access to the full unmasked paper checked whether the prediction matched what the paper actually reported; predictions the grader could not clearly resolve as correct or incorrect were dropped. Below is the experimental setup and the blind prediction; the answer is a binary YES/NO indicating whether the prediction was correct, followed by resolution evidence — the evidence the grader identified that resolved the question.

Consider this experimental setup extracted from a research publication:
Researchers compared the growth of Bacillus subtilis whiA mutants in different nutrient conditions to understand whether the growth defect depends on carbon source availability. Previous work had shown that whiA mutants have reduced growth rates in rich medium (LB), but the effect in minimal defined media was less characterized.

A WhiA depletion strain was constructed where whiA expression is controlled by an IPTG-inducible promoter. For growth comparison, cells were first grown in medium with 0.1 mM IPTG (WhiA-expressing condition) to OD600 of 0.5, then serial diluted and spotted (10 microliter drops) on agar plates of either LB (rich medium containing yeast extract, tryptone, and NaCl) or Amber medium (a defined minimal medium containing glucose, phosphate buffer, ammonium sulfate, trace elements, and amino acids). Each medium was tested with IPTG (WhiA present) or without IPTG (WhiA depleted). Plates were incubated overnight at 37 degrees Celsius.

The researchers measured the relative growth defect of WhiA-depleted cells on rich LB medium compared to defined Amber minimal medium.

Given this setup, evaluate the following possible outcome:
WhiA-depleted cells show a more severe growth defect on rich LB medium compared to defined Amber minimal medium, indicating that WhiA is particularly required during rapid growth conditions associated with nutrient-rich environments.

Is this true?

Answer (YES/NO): YES